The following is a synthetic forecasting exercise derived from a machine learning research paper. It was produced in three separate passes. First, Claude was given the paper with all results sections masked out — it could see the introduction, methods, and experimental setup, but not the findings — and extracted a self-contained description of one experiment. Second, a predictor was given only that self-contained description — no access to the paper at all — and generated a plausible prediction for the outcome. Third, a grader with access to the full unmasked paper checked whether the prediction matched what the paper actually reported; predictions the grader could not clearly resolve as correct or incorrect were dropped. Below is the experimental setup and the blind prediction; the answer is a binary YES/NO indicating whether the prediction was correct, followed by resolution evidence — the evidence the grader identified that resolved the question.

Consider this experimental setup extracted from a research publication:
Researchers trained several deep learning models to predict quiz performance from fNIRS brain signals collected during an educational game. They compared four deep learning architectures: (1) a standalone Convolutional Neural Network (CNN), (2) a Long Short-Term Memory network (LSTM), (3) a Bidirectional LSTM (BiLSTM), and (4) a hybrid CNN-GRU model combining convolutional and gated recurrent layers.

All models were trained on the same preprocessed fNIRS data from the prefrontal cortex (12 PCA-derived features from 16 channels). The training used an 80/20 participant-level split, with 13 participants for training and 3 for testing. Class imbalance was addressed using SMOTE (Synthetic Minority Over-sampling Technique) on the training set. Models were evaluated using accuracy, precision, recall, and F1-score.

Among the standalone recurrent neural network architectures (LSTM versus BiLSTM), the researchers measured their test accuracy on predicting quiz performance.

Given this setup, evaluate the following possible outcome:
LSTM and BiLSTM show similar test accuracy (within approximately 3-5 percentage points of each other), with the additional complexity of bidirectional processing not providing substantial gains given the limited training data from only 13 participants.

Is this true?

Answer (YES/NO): NO